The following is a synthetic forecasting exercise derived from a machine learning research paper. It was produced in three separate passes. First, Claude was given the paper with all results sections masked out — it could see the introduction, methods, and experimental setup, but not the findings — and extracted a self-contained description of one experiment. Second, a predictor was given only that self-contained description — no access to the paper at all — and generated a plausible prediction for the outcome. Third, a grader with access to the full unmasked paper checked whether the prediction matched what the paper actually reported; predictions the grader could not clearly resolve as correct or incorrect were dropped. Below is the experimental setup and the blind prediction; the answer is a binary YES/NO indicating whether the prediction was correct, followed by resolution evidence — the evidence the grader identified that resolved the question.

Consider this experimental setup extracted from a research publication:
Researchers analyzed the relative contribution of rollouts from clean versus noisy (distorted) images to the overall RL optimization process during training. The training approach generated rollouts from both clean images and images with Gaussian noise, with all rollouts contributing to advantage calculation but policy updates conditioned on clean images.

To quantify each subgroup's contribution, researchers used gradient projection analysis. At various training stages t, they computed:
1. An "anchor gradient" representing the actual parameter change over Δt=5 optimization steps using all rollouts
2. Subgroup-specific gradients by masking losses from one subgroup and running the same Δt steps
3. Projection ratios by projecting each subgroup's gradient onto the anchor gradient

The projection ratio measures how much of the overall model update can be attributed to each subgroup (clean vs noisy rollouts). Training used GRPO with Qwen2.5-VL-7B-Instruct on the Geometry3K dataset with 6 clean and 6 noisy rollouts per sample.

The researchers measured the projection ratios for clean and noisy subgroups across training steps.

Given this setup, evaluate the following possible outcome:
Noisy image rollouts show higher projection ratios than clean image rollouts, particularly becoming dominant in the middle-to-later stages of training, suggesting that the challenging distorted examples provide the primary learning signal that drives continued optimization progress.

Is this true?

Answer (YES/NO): NO